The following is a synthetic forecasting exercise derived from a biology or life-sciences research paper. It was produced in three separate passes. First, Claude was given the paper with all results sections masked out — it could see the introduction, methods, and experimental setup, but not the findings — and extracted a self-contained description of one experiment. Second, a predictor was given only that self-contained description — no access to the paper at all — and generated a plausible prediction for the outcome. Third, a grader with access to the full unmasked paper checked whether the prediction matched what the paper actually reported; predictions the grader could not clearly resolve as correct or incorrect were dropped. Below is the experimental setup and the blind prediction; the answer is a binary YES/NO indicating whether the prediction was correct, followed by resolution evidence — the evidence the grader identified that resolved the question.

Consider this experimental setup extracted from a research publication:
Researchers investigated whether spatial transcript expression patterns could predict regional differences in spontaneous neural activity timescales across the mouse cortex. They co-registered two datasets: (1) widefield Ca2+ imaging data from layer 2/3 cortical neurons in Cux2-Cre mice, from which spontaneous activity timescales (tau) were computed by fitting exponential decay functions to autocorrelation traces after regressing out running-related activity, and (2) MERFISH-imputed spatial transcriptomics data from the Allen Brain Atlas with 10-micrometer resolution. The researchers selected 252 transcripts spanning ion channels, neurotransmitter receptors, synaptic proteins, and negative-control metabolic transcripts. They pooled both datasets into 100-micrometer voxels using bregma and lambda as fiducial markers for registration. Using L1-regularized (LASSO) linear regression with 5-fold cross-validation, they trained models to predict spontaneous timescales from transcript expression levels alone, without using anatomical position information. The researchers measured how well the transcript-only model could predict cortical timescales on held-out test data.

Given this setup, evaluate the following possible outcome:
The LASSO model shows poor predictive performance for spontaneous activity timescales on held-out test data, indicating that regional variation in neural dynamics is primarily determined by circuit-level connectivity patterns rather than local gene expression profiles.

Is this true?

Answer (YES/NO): NO